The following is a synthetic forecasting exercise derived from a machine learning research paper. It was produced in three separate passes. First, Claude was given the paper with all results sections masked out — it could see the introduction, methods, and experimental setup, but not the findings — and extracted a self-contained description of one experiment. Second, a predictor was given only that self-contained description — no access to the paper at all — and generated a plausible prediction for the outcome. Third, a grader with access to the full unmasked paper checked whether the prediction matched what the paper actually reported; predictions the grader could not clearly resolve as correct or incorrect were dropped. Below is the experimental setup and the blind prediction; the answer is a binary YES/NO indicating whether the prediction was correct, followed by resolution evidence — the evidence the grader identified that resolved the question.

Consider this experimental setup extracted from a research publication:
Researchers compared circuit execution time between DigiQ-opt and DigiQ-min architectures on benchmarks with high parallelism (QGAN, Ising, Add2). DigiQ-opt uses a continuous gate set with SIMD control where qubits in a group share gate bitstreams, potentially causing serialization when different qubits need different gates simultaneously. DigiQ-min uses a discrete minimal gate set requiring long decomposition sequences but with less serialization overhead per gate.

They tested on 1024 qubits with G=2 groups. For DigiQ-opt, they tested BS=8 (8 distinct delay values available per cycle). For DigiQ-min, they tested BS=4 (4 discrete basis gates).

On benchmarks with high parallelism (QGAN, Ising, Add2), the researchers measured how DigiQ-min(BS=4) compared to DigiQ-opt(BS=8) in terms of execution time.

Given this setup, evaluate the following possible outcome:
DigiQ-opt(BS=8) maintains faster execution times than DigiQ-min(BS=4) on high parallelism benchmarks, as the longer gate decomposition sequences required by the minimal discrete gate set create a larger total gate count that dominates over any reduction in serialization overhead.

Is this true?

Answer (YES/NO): NO